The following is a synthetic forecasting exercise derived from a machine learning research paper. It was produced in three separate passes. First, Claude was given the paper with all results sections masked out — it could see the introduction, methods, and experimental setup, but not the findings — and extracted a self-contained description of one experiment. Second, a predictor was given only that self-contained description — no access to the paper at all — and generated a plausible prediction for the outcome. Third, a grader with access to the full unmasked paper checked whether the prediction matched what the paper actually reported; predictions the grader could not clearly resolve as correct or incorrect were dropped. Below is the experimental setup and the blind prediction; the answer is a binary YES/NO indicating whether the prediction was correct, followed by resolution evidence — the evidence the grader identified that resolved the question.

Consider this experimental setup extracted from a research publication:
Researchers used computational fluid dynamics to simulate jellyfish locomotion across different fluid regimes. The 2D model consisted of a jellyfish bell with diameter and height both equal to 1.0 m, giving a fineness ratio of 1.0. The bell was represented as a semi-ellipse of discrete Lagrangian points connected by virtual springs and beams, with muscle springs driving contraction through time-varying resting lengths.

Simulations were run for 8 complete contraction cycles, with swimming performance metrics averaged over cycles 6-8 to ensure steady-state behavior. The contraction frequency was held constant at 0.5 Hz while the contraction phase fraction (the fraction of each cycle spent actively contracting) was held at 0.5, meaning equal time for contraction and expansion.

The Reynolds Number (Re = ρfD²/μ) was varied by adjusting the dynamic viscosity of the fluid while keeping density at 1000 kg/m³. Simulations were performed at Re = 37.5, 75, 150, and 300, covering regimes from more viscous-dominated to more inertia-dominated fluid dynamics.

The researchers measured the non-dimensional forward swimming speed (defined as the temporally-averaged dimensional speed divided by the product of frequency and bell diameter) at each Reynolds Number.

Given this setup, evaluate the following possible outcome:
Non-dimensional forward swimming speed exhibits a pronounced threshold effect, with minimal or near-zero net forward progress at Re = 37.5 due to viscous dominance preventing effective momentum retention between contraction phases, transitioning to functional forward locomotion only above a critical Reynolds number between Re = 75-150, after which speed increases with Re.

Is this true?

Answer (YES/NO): NO